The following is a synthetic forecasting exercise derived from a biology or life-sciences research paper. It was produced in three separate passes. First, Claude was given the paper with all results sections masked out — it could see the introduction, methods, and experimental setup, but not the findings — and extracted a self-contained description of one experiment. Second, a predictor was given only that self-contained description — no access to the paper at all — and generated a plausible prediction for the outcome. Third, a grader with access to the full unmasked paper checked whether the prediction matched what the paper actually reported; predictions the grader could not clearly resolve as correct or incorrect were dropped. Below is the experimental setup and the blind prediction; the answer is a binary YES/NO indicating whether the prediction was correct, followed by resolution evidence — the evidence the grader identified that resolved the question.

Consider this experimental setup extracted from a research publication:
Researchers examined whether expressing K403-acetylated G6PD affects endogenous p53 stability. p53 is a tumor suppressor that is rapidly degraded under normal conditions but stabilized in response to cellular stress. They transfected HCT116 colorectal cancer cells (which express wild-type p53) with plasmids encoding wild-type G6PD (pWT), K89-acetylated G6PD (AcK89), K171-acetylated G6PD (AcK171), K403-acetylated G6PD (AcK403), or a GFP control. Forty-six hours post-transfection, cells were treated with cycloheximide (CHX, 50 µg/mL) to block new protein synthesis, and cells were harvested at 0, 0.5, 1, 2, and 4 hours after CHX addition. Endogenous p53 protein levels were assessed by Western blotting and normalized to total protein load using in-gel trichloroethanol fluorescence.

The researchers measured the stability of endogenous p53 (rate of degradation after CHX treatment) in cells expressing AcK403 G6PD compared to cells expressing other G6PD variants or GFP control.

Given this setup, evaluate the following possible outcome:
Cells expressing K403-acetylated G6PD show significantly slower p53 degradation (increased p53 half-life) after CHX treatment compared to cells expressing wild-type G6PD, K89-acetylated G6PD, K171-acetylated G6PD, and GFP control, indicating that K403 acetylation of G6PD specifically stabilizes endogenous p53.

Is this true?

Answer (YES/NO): YES